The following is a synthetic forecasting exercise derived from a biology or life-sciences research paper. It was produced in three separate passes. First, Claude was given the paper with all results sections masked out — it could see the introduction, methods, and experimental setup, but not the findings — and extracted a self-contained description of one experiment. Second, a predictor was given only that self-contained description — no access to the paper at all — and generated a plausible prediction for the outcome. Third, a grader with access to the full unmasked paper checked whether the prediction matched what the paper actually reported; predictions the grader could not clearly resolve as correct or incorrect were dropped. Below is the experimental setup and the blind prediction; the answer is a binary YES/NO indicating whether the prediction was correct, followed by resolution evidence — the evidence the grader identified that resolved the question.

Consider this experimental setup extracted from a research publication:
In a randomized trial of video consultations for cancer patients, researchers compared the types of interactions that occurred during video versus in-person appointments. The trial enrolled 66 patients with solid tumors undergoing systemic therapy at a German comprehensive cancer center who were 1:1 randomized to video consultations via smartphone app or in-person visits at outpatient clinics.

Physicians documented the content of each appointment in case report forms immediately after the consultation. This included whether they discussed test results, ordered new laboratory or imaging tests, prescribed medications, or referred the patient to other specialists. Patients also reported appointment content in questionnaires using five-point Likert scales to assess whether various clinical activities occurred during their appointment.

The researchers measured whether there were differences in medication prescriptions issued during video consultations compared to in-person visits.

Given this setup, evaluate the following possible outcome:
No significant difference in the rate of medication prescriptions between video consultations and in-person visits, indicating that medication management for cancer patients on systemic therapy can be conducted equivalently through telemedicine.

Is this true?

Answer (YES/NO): NO